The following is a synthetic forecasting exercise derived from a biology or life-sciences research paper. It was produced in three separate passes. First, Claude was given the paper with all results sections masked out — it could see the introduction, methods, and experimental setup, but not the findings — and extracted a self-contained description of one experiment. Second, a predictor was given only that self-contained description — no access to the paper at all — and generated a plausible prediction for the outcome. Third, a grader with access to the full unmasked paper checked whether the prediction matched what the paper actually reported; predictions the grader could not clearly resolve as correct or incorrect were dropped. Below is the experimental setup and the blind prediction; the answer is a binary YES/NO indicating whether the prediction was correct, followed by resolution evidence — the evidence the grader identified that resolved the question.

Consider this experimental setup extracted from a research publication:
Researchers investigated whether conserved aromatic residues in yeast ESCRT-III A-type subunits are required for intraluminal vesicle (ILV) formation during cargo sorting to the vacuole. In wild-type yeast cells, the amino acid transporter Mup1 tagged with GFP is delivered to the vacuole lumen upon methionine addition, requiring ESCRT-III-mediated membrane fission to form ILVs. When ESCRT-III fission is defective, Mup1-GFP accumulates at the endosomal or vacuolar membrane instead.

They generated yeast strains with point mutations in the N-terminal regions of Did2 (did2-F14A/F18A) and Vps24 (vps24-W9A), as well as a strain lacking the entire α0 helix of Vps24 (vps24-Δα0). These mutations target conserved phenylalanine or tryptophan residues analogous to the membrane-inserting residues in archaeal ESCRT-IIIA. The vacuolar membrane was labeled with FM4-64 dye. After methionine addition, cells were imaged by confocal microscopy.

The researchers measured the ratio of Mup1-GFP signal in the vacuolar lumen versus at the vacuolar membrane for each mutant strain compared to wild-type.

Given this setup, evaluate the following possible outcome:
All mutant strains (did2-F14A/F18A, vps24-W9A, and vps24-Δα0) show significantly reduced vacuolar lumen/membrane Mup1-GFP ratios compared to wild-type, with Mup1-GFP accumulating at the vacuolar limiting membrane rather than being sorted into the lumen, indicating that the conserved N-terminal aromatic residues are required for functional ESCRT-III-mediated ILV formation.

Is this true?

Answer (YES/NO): YES